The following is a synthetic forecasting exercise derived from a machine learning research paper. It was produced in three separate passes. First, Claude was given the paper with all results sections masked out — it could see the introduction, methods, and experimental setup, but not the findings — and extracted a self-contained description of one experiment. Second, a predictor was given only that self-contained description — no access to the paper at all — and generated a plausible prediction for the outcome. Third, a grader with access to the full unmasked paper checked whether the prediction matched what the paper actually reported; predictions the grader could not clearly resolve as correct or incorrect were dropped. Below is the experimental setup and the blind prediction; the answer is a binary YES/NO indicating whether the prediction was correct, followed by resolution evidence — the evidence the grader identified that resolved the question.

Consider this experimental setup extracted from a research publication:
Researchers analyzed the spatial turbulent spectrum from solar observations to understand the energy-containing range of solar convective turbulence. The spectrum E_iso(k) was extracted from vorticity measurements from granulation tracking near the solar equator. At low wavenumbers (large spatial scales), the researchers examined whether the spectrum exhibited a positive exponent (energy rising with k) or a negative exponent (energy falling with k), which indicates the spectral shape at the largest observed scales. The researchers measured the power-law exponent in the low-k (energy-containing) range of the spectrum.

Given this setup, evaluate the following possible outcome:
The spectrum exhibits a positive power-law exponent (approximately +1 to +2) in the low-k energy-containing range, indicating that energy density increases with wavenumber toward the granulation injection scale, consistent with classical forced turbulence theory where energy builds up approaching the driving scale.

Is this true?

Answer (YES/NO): NO